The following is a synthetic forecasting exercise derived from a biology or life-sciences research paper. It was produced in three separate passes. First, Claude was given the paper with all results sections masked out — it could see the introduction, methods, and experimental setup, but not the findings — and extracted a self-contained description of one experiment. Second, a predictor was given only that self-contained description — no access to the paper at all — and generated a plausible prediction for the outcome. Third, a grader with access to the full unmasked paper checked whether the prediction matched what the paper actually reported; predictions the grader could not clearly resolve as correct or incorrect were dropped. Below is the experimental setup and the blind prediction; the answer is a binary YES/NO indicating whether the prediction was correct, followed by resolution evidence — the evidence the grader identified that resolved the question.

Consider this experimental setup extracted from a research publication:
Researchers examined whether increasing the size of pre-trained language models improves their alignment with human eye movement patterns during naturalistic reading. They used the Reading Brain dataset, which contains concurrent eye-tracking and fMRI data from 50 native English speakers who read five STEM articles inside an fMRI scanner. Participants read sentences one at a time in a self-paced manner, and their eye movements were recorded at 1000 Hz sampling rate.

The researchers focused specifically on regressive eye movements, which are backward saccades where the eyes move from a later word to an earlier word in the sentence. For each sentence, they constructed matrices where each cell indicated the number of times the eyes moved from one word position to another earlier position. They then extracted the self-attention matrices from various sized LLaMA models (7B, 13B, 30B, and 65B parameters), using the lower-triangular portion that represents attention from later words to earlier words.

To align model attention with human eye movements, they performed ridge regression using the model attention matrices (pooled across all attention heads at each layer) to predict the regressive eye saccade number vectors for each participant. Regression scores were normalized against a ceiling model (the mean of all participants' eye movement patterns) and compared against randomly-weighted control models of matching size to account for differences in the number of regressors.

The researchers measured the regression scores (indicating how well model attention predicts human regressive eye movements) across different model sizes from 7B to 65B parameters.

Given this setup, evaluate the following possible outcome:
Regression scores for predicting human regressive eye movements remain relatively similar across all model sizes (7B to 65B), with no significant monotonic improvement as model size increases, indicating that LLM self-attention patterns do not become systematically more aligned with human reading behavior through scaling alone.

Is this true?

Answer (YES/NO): NO